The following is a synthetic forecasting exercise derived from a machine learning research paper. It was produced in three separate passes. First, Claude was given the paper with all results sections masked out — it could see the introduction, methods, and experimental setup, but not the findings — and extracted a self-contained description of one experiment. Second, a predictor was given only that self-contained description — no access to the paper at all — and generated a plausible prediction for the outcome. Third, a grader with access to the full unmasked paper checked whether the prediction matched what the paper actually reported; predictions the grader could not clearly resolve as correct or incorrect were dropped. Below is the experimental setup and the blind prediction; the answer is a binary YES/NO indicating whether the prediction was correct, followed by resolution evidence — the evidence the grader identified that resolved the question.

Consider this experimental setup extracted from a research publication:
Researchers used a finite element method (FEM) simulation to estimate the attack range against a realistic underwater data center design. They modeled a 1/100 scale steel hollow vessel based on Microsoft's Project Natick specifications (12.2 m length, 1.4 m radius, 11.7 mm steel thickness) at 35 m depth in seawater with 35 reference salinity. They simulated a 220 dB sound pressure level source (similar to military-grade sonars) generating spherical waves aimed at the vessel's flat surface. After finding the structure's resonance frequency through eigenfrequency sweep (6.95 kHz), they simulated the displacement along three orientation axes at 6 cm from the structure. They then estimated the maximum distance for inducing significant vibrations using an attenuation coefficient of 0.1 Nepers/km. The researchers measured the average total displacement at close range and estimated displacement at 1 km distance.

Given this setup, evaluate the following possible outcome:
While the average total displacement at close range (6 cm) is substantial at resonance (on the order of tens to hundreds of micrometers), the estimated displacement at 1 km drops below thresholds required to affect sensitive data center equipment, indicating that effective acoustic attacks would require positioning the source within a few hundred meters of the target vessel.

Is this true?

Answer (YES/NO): NO